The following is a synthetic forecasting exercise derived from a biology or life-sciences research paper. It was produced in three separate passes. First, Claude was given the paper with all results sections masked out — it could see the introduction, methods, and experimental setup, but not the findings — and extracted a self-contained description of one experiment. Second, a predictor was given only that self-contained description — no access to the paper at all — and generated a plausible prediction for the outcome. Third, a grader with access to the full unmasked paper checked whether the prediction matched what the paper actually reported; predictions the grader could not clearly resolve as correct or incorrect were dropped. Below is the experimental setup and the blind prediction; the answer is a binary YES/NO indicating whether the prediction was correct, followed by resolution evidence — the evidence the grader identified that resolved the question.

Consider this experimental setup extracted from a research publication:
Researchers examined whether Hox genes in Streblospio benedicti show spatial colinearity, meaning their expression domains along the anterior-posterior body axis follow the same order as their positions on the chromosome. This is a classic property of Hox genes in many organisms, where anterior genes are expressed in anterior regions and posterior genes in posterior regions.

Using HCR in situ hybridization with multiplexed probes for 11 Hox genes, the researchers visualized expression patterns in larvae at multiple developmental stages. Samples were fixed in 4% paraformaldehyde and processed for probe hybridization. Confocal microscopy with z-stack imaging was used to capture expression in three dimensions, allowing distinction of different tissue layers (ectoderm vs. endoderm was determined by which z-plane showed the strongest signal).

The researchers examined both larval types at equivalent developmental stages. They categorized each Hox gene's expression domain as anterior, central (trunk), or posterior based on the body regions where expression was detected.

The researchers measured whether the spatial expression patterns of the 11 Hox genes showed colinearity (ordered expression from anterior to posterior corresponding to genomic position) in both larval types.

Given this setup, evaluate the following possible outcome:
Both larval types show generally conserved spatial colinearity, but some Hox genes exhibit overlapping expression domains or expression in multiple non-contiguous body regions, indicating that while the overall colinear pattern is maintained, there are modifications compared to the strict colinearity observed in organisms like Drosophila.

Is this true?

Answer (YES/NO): YES